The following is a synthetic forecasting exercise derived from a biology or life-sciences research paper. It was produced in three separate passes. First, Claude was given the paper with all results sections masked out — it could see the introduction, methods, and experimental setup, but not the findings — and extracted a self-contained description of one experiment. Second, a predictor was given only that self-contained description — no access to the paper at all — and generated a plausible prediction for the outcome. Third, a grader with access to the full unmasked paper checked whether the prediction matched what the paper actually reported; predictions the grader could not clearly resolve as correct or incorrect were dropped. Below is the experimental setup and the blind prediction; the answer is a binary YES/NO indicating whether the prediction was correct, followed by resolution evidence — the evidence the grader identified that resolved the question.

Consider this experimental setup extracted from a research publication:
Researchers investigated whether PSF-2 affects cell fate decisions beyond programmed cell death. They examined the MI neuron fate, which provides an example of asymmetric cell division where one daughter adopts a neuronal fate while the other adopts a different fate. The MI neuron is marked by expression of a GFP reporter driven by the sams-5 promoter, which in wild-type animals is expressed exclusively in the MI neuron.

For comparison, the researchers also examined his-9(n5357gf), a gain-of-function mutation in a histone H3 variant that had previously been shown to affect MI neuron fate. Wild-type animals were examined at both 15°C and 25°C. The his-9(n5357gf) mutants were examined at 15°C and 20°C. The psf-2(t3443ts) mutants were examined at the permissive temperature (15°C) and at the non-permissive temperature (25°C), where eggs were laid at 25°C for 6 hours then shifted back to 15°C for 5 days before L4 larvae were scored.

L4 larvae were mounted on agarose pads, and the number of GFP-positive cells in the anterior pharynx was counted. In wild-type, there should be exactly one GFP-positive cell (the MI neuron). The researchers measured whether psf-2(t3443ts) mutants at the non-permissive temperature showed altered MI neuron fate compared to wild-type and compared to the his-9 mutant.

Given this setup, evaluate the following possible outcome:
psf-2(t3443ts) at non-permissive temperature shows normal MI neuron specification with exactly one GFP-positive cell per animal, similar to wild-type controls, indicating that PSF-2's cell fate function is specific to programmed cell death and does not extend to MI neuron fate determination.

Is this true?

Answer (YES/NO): NO